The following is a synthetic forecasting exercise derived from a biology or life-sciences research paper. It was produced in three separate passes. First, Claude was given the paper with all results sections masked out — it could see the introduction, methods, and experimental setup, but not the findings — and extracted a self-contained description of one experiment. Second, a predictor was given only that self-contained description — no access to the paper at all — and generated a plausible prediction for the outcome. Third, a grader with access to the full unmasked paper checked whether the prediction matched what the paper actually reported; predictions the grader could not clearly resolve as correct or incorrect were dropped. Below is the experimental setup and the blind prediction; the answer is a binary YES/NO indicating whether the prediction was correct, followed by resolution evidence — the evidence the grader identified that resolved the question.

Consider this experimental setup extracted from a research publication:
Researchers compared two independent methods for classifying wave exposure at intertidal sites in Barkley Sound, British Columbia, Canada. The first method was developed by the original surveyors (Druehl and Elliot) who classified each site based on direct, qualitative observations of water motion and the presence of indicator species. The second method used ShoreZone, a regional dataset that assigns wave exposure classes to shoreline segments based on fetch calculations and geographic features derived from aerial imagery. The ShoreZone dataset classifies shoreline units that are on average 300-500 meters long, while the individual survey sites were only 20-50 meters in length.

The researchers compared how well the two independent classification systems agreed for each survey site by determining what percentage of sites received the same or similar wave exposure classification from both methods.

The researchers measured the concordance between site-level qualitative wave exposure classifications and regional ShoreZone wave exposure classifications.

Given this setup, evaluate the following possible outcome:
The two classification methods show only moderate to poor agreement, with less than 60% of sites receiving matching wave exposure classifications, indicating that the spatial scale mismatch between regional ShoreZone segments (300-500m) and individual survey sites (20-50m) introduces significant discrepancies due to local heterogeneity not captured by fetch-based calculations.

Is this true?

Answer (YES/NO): NO